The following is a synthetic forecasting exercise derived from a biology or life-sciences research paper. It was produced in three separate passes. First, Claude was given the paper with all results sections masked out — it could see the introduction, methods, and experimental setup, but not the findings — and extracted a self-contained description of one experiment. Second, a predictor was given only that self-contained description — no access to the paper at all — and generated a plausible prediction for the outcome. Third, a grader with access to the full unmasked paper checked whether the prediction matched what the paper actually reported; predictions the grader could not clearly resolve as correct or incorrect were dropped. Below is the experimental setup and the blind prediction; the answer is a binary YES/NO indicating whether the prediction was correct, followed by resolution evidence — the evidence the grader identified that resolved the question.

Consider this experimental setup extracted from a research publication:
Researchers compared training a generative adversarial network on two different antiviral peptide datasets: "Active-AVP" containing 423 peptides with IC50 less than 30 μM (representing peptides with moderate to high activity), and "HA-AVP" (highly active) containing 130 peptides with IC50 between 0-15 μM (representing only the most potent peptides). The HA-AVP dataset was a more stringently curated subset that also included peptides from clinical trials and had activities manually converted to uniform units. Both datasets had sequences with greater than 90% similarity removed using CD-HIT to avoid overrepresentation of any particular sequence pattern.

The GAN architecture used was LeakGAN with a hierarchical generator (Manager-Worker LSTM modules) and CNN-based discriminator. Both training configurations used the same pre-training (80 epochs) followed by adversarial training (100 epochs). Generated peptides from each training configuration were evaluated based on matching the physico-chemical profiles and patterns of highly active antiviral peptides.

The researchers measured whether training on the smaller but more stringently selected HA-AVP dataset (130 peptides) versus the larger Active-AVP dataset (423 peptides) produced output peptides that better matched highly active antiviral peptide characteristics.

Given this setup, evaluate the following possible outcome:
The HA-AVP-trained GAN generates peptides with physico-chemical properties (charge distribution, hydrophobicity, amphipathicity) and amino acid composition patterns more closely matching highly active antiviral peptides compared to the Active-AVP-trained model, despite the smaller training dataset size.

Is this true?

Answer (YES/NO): YES